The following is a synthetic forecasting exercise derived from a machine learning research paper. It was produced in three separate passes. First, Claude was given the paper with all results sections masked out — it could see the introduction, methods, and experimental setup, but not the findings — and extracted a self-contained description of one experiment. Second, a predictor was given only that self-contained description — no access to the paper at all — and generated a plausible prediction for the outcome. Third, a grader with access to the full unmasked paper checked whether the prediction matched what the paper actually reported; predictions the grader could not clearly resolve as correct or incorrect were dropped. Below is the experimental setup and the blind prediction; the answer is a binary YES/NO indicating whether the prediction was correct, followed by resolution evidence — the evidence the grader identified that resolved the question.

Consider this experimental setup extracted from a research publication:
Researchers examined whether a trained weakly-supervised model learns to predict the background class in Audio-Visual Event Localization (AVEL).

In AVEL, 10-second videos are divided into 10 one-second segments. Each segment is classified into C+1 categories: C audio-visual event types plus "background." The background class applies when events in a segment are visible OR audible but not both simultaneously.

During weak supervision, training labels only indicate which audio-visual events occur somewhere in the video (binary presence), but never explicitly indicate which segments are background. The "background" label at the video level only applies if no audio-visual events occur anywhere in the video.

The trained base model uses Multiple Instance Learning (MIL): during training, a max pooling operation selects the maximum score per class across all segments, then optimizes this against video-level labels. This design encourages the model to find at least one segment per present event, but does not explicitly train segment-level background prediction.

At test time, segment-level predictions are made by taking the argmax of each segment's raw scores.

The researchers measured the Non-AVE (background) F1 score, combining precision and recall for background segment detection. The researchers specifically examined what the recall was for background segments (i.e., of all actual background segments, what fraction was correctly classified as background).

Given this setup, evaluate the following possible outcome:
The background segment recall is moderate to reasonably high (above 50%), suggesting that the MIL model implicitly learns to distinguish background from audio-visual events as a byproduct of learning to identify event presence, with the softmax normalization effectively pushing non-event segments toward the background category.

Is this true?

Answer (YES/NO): NO